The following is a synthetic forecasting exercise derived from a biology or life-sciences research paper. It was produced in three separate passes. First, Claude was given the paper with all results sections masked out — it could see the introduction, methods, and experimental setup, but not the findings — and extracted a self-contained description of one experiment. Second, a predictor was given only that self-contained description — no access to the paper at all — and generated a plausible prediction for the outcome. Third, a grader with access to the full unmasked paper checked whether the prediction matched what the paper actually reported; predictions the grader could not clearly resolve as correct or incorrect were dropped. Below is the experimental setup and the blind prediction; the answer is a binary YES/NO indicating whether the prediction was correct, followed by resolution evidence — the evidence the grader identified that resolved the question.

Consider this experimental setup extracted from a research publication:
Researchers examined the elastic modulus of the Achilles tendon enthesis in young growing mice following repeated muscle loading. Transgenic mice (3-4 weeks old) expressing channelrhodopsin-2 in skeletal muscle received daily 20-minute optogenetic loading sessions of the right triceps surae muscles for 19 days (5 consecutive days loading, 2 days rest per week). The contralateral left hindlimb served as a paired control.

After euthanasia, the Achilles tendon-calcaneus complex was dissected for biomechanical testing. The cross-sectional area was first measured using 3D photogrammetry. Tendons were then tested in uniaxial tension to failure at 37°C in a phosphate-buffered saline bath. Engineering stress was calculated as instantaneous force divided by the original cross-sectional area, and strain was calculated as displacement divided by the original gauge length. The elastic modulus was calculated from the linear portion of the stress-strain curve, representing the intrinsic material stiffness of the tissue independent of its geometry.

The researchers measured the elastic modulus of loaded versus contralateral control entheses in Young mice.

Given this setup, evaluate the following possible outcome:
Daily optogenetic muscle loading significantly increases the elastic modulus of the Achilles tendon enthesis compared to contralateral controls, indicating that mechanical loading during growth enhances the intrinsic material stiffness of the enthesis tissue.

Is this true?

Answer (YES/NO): NO